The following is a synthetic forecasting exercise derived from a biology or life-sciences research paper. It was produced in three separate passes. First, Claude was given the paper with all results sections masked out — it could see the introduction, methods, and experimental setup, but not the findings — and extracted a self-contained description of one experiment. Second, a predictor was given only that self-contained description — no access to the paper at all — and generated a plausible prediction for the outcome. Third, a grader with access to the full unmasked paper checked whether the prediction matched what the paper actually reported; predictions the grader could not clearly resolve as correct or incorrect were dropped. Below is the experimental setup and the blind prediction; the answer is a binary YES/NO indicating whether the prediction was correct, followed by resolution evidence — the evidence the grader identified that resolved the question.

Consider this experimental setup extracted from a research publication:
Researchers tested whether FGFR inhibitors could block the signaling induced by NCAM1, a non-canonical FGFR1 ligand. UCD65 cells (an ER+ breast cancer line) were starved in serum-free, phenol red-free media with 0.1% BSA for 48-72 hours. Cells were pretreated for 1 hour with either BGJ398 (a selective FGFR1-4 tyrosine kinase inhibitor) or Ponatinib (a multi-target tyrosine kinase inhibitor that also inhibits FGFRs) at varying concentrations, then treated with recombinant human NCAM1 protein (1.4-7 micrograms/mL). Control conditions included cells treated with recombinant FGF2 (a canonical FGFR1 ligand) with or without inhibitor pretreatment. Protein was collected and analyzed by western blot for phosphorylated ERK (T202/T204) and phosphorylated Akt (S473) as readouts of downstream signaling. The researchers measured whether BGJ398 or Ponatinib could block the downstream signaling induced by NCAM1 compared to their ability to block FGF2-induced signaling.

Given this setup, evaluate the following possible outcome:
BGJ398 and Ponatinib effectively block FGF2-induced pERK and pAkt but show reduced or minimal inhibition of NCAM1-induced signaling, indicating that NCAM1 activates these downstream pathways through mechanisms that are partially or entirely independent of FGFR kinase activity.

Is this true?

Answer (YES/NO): NO